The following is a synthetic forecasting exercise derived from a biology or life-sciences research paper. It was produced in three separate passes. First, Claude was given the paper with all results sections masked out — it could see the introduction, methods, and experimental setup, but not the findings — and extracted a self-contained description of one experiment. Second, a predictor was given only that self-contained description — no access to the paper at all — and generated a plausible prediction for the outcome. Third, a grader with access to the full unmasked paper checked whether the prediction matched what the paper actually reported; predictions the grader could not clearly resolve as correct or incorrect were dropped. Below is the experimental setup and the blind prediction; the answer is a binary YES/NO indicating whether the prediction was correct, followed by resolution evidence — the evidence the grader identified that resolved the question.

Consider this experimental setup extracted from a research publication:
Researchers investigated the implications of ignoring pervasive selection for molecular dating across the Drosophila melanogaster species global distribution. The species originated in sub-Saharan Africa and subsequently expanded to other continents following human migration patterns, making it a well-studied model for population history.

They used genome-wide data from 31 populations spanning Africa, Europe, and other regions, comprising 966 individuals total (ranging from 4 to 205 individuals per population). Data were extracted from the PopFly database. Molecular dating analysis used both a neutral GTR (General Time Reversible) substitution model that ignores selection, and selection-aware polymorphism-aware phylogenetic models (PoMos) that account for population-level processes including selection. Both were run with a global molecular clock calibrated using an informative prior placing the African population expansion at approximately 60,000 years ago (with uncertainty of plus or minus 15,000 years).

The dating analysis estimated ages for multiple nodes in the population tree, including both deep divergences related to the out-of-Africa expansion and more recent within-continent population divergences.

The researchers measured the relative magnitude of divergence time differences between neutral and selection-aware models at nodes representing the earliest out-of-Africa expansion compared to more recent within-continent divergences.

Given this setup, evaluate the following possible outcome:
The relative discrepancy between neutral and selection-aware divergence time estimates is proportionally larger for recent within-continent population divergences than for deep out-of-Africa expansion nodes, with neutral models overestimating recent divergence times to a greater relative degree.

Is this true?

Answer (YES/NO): NO